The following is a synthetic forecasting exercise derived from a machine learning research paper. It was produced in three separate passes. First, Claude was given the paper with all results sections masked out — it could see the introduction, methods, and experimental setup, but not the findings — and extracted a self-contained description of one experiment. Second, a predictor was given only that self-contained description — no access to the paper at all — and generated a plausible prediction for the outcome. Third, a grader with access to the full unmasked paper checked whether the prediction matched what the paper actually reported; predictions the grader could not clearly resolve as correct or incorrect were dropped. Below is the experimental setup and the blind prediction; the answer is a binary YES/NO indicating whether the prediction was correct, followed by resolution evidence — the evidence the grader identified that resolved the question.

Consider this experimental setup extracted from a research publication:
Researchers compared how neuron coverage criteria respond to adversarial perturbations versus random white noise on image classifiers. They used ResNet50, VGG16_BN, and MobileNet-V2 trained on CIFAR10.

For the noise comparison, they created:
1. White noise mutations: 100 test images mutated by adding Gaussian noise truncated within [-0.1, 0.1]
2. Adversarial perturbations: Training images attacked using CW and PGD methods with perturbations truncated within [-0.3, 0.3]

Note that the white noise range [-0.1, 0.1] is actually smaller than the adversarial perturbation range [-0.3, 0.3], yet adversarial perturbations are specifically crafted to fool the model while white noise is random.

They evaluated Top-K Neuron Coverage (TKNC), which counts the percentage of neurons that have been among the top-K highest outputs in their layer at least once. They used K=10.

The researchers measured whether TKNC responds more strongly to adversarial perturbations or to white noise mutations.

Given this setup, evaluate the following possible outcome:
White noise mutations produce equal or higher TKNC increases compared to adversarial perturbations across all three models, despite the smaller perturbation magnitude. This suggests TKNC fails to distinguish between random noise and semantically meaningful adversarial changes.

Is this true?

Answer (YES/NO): YES